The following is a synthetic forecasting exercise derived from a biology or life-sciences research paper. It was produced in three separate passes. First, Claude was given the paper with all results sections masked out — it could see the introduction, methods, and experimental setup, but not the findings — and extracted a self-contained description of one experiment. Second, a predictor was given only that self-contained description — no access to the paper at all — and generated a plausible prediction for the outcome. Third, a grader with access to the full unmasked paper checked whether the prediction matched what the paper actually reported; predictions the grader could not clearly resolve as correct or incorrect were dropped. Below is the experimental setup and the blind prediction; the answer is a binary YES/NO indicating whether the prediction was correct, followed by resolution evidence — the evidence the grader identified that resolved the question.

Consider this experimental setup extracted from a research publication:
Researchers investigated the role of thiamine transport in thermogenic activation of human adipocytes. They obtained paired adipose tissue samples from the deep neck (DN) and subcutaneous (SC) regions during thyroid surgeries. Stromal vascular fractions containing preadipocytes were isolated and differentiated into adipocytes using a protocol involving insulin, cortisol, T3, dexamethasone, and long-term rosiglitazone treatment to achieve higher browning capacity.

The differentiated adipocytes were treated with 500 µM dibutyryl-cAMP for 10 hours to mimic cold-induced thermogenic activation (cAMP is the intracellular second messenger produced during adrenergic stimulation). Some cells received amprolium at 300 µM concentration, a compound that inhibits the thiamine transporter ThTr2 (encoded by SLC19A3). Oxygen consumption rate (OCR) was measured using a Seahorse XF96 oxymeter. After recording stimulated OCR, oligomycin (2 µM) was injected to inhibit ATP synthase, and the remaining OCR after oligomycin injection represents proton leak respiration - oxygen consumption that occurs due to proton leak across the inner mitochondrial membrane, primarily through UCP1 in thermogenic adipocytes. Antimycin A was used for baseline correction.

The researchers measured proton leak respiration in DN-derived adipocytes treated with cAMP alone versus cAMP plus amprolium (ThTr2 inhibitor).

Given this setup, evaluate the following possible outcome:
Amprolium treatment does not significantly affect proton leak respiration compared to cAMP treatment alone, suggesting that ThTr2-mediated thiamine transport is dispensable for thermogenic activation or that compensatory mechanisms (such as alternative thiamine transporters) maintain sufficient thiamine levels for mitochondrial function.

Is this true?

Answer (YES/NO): NO